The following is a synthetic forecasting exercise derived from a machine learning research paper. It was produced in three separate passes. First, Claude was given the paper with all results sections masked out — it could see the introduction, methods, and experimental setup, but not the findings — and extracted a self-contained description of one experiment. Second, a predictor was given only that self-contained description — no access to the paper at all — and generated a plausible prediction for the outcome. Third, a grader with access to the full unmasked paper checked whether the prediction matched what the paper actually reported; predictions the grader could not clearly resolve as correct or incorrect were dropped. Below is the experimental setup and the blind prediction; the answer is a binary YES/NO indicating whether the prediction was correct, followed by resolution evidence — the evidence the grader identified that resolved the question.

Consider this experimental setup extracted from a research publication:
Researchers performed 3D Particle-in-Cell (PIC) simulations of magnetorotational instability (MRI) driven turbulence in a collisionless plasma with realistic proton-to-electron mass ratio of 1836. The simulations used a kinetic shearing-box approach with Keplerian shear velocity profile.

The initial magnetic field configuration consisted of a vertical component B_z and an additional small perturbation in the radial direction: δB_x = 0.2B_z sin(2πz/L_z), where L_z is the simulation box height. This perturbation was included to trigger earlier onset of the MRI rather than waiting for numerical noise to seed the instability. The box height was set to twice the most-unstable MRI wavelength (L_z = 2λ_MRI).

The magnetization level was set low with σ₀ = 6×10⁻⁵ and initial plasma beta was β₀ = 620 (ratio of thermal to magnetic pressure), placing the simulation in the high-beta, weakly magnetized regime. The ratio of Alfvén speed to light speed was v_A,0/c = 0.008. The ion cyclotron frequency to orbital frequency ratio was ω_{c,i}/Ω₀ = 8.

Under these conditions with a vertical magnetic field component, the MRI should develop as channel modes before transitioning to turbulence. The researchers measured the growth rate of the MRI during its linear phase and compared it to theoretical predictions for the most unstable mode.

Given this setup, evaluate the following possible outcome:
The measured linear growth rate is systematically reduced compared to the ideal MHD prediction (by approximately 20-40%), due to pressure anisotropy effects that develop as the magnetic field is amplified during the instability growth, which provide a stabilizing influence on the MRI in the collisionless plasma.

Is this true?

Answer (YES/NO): NO